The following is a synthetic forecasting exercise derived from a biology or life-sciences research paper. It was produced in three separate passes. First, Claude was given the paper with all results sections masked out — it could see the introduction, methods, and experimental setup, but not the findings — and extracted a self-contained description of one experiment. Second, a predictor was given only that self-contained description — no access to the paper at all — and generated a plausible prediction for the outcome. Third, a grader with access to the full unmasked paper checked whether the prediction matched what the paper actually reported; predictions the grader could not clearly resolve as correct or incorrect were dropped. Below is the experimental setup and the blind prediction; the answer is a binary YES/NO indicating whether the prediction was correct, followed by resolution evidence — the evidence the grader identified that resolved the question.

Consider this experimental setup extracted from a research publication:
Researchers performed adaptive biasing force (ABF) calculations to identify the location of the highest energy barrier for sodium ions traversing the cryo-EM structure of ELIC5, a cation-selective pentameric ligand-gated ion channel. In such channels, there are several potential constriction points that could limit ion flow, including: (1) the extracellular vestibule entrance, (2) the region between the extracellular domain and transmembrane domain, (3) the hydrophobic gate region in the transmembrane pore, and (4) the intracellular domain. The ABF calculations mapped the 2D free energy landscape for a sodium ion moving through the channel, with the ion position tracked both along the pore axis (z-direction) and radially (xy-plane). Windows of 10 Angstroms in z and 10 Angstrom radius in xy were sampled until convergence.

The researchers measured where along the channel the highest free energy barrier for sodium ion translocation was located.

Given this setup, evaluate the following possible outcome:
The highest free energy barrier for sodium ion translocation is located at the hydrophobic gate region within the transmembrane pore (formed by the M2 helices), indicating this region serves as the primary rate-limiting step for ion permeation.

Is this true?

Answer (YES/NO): NO